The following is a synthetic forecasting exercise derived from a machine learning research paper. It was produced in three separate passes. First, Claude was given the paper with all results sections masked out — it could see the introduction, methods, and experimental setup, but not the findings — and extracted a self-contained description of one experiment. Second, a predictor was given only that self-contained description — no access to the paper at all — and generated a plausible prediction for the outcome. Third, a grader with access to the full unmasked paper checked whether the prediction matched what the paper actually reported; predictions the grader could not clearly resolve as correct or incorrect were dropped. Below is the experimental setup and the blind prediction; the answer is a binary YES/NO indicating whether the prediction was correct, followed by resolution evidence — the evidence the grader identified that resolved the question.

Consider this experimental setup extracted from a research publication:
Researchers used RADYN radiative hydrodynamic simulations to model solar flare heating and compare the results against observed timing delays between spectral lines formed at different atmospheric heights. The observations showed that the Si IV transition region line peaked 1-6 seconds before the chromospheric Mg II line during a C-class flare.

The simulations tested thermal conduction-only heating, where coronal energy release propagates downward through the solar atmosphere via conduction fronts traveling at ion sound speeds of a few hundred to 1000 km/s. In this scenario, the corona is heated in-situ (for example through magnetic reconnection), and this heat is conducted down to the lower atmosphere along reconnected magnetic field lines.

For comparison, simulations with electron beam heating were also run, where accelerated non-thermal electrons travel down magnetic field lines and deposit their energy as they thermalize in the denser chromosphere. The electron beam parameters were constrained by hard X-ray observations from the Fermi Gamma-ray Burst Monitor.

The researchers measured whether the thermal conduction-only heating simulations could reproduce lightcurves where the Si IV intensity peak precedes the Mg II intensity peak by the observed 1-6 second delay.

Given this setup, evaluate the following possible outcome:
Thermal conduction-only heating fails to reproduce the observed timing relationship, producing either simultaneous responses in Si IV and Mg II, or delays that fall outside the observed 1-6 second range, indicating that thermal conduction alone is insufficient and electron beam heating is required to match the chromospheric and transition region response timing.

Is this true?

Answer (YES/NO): NO